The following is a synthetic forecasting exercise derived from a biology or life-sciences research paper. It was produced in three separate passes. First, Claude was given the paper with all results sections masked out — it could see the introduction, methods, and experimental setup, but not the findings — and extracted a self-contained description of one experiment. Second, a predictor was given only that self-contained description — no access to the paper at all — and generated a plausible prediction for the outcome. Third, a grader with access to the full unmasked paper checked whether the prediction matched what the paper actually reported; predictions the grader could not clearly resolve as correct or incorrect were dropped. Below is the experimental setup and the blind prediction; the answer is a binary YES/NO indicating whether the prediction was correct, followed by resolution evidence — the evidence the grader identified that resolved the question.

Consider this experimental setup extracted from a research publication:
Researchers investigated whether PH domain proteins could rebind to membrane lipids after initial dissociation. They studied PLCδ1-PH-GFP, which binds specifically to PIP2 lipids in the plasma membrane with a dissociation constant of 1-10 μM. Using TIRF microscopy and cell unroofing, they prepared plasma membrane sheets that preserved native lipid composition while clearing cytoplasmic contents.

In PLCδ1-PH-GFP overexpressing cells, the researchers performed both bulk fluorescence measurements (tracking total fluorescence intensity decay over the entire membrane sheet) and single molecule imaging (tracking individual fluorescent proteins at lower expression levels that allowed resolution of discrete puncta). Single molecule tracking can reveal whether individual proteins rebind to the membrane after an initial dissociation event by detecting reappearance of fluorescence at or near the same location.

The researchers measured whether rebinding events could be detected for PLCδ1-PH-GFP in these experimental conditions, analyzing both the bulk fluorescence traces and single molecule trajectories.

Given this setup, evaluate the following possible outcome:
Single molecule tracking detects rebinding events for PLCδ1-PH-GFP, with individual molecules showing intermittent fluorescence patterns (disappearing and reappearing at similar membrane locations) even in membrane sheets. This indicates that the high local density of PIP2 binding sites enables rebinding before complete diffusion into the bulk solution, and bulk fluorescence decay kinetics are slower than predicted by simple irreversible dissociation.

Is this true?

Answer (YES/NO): NO